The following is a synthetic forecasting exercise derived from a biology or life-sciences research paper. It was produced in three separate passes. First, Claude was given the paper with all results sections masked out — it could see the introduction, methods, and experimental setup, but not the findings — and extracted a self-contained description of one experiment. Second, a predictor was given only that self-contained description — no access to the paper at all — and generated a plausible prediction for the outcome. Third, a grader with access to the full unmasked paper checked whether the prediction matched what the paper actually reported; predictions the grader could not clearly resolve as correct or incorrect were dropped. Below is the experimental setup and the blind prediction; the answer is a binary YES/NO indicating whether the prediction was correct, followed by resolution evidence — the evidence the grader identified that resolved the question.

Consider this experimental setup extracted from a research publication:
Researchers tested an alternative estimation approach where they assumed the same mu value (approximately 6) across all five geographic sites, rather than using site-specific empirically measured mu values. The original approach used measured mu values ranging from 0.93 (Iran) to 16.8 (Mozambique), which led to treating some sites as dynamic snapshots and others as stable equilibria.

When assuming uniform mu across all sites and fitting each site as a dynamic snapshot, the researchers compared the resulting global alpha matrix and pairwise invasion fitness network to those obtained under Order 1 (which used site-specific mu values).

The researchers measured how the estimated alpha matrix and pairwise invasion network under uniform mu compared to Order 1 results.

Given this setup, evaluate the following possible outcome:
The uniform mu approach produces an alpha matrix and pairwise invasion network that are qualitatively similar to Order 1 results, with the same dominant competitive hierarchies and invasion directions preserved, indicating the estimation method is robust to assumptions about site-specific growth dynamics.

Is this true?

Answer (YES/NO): YES